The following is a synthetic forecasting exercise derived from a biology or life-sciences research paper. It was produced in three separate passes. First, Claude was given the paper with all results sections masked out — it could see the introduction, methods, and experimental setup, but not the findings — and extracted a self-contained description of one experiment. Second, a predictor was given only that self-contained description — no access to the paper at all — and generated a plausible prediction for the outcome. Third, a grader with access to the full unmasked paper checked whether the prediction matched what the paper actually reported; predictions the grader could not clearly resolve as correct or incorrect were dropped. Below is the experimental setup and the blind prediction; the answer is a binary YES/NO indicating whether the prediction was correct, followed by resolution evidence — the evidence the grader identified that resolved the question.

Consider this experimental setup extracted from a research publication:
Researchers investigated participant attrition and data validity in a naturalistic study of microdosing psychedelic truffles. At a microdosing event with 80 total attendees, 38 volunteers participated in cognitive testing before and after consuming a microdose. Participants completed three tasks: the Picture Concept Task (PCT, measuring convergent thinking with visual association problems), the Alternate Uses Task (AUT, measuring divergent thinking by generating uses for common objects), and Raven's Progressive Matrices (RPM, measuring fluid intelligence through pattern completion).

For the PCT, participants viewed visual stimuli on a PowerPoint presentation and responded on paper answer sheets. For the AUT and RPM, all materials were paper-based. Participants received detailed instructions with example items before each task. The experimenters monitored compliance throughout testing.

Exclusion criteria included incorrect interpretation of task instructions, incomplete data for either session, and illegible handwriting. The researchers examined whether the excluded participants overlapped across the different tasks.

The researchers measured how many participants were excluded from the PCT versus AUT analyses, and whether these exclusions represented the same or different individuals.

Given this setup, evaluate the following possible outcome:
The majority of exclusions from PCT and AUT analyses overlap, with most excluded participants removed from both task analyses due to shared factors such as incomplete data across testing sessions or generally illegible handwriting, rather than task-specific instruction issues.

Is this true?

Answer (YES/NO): NO